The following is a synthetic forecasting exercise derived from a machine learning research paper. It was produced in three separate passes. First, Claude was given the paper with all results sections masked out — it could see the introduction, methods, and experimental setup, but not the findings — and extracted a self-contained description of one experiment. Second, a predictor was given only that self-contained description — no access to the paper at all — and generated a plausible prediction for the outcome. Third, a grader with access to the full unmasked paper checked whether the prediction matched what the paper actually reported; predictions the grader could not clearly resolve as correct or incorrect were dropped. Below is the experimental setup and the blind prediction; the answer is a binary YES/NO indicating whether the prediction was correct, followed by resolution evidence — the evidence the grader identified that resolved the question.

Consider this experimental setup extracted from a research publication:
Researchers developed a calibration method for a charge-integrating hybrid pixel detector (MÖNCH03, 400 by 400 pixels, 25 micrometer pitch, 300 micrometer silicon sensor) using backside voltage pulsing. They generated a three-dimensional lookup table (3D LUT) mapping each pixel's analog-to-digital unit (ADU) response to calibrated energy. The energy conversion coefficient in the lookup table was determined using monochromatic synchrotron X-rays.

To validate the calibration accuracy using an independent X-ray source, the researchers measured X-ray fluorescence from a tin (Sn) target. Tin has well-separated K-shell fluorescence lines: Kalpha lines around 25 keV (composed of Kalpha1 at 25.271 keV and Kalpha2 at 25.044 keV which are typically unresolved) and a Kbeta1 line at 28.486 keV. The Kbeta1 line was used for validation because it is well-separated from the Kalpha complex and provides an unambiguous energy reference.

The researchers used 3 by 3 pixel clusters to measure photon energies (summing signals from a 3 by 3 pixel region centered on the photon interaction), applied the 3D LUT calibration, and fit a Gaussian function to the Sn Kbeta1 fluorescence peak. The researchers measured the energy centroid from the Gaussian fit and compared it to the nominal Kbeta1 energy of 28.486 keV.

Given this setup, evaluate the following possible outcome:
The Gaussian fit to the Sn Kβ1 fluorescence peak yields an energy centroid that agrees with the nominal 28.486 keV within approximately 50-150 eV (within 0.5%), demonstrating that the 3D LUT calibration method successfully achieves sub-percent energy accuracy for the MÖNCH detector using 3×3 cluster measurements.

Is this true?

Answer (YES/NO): NO